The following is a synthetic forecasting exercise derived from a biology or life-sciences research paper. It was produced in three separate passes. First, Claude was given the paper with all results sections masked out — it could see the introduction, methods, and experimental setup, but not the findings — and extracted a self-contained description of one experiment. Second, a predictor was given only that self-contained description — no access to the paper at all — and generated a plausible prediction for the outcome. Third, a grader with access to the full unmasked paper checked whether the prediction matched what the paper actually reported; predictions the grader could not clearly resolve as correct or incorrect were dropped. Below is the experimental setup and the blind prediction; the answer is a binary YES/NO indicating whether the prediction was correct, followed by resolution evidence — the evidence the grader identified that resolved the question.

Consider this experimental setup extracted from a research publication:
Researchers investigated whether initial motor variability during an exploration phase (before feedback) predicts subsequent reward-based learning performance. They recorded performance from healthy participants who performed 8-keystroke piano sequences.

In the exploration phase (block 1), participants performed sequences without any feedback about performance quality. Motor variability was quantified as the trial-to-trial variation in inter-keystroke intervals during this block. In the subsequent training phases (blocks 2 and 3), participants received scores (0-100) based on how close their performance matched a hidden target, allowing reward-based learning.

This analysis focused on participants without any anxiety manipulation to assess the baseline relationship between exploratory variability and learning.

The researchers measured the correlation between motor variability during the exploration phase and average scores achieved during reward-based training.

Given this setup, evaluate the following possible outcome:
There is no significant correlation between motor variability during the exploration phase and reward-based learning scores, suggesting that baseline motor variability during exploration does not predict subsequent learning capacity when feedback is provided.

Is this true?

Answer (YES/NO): NO